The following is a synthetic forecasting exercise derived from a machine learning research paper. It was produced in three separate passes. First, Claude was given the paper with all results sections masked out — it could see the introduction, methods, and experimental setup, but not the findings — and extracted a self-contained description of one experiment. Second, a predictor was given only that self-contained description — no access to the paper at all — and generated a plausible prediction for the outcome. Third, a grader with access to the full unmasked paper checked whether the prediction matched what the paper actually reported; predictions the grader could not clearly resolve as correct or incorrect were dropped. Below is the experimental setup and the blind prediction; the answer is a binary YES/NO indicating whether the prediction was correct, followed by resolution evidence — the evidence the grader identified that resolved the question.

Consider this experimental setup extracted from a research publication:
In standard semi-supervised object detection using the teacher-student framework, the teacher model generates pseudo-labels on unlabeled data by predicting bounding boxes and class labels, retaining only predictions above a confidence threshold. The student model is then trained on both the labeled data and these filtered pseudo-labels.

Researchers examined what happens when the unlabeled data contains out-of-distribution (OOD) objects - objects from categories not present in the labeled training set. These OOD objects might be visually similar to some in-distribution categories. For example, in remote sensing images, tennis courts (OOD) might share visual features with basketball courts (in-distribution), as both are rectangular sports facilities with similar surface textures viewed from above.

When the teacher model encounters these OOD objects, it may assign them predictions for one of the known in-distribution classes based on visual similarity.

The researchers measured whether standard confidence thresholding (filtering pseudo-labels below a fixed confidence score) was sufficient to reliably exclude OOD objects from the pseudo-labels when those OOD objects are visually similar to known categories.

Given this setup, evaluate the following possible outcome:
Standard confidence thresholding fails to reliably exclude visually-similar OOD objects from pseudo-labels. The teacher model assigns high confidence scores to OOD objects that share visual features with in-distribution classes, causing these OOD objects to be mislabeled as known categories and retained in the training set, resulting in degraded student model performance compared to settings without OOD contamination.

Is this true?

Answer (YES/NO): YES